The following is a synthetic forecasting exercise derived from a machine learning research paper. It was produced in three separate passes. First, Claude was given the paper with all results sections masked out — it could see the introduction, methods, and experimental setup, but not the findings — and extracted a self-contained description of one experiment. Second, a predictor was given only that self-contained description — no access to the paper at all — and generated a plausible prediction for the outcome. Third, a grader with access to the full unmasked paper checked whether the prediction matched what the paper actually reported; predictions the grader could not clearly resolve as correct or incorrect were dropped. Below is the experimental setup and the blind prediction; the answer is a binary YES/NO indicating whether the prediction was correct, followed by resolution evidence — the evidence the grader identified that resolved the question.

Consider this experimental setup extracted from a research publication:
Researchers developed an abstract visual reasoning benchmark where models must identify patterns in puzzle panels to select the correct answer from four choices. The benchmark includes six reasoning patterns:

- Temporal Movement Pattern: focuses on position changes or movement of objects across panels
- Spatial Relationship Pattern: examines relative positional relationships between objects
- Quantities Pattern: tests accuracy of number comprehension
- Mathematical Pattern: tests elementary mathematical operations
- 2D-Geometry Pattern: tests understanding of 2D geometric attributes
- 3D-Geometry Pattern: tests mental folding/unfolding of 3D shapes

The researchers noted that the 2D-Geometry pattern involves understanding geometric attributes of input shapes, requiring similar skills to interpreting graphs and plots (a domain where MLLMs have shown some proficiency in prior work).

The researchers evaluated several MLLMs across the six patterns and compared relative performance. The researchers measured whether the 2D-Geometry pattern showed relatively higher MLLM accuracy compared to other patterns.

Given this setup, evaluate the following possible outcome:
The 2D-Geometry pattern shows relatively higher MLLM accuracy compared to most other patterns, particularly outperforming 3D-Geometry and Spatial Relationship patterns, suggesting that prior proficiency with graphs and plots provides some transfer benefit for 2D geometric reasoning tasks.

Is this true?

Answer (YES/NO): NO